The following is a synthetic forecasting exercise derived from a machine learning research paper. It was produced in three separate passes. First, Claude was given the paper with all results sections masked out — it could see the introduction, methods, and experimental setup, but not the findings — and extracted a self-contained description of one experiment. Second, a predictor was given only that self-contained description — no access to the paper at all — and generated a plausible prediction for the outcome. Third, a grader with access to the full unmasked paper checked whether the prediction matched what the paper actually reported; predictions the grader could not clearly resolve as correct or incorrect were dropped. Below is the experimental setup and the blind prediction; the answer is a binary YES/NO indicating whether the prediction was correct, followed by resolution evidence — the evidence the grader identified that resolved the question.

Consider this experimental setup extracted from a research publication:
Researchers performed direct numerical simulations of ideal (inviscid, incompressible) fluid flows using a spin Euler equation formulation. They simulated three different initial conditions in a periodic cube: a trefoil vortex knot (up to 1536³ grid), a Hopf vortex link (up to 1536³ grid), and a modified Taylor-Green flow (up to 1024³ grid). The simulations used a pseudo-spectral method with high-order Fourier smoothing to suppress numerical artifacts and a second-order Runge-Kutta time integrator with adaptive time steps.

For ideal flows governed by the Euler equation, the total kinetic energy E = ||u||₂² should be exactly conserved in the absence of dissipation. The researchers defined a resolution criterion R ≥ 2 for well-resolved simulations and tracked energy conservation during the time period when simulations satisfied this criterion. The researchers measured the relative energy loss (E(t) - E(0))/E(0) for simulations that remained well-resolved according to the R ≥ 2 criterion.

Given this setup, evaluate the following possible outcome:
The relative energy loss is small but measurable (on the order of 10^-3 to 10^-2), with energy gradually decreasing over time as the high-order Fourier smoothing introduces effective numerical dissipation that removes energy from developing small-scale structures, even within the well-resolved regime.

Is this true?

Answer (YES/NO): NO